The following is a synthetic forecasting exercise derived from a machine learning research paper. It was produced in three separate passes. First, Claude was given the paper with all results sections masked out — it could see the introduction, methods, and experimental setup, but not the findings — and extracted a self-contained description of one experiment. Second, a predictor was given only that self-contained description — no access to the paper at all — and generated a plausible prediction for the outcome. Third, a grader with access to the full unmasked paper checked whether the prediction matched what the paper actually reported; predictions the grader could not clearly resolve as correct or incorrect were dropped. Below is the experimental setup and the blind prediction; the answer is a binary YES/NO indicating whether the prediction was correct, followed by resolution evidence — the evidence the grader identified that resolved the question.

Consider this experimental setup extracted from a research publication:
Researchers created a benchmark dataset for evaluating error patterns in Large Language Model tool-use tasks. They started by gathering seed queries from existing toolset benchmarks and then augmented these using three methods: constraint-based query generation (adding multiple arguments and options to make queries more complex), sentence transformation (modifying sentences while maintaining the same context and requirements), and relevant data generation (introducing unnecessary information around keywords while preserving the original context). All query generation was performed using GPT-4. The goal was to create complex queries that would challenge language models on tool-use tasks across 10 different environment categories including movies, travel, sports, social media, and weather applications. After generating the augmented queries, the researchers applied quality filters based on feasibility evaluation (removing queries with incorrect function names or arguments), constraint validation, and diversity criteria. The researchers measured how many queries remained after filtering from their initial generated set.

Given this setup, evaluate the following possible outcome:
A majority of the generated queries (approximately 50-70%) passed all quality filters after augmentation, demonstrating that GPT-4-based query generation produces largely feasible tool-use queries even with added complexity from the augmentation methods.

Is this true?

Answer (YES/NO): NO